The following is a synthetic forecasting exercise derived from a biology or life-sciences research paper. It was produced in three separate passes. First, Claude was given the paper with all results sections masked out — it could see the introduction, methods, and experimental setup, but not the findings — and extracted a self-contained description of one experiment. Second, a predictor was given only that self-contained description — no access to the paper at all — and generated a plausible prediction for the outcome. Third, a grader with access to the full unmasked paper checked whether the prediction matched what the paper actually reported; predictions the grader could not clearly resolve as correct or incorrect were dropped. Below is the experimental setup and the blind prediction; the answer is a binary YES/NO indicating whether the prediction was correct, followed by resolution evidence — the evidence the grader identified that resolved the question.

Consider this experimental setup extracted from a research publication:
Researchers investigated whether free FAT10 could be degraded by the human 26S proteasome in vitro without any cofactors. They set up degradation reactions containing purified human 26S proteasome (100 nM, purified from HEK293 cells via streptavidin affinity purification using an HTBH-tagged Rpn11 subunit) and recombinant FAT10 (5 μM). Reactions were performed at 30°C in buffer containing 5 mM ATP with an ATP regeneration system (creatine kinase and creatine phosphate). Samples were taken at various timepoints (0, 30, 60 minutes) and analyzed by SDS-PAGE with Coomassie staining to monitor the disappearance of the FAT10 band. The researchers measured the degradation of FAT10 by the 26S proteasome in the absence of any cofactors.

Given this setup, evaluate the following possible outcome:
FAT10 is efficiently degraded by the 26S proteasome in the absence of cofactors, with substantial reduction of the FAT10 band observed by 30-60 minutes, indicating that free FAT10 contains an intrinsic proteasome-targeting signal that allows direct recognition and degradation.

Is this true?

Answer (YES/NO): NO